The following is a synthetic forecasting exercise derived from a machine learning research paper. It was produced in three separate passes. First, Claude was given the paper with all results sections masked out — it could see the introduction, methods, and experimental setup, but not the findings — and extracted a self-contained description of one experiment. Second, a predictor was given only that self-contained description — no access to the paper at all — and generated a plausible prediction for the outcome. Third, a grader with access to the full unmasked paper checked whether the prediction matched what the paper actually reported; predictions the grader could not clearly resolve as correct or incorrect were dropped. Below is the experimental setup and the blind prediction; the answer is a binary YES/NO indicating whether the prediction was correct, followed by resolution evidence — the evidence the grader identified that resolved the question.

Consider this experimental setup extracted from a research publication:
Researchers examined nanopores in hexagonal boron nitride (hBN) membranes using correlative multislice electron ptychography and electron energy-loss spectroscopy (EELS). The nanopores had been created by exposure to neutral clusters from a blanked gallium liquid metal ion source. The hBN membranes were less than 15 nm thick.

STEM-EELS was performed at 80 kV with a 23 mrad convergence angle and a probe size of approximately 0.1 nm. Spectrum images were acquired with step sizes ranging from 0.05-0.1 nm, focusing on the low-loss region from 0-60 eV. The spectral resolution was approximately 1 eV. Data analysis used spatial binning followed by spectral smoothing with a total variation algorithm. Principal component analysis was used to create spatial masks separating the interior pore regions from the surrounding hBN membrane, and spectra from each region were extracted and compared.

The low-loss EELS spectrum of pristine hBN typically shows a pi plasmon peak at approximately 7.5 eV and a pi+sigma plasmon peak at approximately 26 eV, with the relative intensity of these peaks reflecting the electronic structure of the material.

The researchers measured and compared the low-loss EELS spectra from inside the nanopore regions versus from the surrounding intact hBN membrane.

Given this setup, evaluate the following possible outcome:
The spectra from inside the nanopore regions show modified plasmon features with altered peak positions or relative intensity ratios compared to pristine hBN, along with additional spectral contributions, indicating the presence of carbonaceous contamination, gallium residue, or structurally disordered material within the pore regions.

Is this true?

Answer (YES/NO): NO